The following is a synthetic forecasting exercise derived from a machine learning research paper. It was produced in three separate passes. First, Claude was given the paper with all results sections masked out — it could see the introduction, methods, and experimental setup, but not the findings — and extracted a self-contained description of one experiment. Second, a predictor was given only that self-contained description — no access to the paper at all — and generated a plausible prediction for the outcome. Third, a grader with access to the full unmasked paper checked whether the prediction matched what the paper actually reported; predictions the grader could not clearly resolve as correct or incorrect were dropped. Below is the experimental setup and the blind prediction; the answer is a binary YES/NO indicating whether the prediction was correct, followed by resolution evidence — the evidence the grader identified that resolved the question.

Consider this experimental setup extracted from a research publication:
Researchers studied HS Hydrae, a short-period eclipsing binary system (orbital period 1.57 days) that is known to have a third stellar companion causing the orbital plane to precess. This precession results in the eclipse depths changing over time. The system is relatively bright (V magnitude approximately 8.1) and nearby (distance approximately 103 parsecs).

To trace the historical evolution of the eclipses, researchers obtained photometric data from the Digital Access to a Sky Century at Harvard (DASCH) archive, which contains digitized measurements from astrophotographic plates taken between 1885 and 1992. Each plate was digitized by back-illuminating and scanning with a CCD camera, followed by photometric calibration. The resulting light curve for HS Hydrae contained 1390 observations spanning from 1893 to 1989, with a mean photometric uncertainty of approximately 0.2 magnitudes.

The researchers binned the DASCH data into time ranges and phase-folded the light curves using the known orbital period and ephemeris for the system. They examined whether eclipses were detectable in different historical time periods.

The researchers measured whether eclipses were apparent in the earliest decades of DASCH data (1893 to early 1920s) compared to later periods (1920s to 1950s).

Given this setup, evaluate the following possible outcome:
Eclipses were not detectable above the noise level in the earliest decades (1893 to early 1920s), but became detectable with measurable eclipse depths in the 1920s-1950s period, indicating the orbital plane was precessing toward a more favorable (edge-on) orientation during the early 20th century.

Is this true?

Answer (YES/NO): YES